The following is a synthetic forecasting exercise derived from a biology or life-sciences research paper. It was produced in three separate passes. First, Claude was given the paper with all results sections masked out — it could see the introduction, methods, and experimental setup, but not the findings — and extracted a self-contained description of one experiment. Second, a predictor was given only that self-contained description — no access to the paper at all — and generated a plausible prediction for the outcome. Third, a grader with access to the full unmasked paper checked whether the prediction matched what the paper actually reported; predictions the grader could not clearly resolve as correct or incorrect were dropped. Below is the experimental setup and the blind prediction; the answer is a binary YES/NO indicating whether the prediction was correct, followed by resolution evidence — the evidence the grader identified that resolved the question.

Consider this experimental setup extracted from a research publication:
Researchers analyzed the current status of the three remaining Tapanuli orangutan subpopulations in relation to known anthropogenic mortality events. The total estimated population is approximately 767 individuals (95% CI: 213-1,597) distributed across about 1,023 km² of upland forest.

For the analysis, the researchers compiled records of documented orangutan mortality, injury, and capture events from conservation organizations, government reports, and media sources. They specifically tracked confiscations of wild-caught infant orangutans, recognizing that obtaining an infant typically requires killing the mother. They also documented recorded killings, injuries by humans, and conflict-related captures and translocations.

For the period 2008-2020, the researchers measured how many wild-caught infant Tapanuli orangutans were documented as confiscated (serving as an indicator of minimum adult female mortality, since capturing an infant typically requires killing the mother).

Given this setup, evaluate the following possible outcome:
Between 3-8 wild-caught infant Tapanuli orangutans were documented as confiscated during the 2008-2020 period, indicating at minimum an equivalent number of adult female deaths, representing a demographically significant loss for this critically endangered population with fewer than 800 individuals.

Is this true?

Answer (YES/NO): YES